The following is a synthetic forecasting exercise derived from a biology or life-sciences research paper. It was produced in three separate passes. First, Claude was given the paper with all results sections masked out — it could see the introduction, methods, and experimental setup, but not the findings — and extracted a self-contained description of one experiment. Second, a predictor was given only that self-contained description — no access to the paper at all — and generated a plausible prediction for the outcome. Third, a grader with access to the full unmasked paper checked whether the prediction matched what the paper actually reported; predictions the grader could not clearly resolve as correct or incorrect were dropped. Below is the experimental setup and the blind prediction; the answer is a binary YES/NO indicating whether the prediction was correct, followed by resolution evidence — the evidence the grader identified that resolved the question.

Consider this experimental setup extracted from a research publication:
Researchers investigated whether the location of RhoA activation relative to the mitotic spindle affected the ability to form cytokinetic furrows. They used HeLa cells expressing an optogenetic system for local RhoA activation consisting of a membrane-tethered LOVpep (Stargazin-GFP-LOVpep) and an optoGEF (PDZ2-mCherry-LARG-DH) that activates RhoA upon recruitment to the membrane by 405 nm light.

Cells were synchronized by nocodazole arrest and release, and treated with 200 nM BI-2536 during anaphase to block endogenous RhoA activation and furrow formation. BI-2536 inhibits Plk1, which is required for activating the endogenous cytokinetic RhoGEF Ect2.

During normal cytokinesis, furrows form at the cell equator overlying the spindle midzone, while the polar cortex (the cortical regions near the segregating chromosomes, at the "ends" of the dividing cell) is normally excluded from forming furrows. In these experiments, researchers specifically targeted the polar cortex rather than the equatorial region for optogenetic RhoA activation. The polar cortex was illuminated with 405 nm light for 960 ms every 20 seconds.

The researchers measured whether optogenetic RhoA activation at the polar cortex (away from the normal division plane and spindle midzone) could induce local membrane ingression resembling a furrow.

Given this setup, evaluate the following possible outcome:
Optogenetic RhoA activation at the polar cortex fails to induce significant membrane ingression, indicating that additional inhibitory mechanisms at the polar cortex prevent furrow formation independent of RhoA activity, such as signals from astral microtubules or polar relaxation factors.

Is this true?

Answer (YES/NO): NO